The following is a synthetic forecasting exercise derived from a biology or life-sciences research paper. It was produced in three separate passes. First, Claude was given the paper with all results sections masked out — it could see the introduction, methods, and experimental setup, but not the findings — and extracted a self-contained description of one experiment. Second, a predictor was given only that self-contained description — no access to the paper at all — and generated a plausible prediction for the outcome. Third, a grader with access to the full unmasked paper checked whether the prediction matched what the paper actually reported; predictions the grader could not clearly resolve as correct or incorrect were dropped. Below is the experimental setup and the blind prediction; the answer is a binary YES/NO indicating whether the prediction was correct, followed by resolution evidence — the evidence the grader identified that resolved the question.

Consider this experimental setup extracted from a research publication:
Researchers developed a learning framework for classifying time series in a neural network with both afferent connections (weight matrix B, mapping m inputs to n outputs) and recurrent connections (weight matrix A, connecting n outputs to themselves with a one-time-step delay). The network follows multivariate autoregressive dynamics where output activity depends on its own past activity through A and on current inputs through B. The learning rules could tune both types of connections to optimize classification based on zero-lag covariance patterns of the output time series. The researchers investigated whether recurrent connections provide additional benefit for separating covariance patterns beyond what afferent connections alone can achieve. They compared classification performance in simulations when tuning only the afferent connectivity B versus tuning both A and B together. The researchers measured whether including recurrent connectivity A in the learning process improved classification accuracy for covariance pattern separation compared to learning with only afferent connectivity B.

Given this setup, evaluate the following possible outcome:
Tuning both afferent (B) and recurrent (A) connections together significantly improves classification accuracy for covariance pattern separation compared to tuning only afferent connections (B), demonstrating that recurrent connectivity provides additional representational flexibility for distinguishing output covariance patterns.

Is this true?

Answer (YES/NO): NO